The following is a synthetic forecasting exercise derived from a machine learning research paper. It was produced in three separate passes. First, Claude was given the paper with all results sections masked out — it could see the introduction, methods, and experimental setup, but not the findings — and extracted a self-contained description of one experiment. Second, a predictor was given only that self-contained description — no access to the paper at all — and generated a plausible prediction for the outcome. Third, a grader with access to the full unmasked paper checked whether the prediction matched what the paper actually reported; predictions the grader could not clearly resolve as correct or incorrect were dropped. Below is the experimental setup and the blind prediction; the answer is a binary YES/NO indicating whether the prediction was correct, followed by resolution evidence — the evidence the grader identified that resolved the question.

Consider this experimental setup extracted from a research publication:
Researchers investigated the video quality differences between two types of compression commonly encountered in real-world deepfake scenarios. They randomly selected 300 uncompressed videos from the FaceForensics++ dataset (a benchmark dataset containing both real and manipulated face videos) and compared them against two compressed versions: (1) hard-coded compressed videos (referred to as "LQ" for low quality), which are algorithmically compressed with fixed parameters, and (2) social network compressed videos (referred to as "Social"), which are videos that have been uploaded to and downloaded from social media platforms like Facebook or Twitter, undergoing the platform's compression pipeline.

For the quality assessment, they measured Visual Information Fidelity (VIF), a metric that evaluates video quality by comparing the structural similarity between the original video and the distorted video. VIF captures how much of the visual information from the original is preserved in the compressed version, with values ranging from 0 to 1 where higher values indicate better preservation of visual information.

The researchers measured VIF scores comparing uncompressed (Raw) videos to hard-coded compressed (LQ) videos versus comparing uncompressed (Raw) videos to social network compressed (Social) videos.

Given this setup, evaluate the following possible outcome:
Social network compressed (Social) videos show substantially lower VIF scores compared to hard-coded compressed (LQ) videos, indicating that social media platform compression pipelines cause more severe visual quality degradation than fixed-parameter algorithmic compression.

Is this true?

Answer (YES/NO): NO